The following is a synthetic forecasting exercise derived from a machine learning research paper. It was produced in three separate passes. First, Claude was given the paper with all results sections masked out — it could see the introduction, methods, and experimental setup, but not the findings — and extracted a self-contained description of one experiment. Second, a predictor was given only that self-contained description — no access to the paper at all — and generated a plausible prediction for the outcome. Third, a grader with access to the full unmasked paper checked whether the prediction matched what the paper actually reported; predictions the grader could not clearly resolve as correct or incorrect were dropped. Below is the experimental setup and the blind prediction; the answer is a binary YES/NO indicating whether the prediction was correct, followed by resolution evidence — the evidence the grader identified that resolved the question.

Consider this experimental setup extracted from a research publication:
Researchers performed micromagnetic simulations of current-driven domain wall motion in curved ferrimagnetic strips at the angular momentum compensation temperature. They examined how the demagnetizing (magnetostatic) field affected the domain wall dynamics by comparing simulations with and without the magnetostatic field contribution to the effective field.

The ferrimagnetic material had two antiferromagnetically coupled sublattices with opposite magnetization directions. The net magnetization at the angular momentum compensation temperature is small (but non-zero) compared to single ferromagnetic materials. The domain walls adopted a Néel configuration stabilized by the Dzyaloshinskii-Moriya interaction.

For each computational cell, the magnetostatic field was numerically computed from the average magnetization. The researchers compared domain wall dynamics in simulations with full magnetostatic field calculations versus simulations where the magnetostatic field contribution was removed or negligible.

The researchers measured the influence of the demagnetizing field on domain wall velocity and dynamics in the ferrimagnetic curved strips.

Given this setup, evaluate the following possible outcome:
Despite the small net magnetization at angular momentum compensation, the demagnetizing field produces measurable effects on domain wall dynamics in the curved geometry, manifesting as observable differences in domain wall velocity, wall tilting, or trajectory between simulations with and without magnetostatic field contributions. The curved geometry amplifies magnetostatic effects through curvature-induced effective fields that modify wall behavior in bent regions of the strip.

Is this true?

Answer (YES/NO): NO